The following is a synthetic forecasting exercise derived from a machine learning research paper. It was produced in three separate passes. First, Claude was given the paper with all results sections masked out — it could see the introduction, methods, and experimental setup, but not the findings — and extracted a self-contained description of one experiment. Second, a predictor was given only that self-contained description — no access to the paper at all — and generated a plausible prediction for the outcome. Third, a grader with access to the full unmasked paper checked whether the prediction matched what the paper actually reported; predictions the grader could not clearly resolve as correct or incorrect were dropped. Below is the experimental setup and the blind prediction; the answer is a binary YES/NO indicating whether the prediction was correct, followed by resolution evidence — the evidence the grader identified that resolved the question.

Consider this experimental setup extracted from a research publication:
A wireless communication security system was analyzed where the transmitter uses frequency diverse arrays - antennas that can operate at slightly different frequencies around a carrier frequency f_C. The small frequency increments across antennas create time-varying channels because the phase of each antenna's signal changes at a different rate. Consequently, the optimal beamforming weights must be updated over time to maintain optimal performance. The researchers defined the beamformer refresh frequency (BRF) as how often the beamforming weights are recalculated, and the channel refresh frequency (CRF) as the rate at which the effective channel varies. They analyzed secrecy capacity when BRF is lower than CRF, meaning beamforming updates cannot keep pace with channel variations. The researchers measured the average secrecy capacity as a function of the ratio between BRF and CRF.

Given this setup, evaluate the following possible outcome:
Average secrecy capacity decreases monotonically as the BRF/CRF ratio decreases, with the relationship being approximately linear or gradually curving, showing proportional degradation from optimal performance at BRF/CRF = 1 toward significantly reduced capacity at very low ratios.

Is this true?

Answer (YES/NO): NO